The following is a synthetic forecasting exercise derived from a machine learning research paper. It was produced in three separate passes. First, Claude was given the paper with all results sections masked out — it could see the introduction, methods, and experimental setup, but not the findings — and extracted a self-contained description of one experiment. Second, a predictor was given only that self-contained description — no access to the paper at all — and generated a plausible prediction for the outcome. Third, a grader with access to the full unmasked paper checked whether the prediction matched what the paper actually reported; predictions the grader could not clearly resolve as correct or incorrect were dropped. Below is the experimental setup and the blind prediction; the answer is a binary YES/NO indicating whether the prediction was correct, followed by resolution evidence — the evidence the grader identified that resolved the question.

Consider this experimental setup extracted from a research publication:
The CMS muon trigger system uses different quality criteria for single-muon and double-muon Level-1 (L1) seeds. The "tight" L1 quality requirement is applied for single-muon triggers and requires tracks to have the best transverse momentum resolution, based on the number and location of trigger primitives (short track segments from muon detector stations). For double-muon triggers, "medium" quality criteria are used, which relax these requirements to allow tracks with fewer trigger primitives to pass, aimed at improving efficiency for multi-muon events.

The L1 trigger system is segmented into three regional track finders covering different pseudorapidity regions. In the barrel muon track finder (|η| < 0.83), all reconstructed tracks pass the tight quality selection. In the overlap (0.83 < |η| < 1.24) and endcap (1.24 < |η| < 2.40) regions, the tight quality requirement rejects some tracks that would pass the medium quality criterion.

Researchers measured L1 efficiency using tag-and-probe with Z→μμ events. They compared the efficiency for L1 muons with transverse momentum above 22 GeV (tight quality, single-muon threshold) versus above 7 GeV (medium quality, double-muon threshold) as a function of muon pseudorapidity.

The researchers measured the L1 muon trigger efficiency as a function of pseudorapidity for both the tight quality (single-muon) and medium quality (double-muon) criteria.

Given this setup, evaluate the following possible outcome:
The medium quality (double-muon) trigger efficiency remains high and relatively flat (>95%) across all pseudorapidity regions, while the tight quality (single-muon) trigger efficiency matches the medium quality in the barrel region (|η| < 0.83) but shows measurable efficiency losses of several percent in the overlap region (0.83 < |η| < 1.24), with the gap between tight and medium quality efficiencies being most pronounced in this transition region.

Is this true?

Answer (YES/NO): NO